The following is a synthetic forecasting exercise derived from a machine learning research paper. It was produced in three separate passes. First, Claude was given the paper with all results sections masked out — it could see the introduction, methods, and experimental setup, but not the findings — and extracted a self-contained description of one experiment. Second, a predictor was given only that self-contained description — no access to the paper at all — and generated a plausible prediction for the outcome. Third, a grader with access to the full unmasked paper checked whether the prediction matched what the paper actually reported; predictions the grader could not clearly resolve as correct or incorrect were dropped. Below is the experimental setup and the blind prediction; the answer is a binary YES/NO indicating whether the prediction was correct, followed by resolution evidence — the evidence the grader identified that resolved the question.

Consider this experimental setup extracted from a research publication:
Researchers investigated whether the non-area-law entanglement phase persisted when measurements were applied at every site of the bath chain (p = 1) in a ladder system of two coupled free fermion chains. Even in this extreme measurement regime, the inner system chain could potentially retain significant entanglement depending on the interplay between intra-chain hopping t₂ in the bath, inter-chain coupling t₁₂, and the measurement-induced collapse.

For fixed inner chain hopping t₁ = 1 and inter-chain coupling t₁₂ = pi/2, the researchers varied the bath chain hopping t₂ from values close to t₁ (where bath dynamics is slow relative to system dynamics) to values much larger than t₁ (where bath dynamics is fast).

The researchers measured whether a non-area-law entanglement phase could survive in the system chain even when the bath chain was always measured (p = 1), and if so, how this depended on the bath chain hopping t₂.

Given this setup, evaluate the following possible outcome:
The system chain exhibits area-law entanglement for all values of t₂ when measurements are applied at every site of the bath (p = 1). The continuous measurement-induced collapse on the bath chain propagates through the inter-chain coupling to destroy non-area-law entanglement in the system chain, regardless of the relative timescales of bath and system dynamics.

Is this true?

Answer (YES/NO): NO